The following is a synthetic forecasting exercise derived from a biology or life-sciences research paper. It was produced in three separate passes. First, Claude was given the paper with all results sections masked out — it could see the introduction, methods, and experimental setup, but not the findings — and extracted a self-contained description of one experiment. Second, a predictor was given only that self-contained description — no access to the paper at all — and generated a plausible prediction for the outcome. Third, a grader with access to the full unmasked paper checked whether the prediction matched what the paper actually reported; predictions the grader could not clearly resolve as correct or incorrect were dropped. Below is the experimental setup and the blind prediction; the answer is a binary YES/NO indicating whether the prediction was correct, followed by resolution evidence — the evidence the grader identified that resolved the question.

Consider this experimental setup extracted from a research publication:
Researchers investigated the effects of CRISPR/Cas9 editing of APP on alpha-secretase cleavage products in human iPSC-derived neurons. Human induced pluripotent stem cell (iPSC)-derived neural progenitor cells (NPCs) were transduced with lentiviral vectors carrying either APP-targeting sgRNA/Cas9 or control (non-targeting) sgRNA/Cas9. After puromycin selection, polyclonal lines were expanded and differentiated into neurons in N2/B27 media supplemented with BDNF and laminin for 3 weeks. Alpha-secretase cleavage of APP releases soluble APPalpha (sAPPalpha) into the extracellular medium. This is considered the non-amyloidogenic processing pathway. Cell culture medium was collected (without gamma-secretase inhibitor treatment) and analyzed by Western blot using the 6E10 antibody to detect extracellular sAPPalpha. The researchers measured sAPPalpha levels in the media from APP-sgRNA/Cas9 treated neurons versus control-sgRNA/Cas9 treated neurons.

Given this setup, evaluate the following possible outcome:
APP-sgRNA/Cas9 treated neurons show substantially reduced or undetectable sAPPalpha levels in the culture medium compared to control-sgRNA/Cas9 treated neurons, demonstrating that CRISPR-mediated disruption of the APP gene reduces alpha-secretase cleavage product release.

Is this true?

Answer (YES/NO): NO